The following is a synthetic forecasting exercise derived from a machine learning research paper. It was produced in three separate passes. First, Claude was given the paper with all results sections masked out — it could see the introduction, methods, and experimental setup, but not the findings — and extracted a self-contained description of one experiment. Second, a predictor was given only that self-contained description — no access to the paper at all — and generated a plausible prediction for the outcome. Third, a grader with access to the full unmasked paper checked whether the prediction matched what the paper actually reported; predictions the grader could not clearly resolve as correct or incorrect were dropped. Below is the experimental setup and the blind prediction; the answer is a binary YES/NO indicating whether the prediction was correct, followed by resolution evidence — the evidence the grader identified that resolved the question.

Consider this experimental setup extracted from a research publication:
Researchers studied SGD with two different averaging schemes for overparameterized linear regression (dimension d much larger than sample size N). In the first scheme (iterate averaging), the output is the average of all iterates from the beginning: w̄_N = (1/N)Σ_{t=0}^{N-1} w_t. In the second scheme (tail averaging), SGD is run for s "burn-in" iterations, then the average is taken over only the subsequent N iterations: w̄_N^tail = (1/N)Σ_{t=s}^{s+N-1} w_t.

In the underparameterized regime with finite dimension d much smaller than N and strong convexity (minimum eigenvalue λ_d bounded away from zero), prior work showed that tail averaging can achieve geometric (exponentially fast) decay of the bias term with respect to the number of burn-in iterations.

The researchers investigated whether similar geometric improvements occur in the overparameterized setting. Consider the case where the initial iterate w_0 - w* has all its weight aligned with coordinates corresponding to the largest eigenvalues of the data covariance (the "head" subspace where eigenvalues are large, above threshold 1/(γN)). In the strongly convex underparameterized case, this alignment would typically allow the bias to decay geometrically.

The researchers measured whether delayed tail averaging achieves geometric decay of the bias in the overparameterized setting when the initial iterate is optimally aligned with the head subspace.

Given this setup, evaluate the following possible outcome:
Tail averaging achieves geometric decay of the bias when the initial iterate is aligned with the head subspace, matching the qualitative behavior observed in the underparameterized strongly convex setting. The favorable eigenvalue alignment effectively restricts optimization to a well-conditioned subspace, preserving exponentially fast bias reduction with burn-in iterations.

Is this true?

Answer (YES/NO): NO